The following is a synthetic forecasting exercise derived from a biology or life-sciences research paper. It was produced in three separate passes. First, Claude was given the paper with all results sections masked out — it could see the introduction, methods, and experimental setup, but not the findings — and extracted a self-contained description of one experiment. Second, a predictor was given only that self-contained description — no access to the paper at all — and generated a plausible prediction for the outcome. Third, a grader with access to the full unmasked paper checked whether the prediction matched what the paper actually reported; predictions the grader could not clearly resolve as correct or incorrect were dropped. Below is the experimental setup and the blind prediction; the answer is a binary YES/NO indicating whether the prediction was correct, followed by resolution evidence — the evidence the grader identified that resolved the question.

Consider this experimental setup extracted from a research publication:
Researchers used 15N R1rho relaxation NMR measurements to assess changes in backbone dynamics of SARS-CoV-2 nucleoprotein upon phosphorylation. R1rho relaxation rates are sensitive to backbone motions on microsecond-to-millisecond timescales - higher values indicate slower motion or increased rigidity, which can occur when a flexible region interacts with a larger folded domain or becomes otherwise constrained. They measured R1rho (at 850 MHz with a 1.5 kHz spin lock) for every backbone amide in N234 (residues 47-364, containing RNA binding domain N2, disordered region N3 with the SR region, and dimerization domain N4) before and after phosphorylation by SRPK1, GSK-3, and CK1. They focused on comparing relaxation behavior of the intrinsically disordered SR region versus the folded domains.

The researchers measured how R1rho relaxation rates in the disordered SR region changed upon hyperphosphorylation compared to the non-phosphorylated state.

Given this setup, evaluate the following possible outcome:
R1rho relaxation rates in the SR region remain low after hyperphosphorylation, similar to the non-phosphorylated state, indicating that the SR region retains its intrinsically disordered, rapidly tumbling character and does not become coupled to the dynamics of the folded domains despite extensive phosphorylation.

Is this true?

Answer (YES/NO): NO